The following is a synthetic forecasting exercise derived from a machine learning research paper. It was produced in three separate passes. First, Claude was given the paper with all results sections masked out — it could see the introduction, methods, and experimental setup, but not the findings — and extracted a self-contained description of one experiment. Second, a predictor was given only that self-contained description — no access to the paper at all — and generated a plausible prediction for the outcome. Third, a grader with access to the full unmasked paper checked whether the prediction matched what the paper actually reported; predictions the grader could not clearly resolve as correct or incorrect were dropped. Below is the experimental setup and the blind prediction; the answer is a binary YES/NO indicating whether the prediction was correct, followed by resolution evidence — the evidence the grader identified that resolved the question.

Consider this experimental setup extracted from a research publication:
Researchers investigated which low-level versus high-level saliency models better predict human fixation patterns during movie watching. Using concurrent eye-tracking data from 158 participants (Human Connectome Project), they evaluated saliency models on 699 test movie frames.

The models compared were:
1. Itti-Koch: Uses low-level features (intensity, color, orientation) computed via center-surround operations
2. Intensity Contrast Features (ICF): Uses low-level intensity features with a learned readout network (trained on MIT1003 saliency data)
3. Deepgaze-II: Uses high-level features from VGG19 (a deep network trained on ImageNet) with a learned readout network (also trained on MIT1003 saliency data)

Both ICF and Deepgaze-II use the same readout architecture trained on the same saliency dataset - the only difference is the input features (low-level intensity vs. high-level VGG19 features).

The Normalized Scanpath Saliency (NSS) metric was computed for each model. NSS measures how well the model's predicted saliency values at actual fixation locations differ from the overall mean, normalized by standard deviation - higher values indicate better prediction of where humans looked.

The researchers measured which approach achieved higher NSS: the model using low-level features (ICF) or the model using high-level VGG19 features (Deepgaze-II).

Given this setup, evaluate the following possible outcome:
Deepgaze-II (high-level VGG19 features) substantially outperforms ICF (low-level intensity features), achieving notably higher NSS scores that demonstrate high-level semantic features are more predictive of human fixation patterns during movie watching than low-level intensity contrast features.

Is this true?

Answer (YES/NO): YES